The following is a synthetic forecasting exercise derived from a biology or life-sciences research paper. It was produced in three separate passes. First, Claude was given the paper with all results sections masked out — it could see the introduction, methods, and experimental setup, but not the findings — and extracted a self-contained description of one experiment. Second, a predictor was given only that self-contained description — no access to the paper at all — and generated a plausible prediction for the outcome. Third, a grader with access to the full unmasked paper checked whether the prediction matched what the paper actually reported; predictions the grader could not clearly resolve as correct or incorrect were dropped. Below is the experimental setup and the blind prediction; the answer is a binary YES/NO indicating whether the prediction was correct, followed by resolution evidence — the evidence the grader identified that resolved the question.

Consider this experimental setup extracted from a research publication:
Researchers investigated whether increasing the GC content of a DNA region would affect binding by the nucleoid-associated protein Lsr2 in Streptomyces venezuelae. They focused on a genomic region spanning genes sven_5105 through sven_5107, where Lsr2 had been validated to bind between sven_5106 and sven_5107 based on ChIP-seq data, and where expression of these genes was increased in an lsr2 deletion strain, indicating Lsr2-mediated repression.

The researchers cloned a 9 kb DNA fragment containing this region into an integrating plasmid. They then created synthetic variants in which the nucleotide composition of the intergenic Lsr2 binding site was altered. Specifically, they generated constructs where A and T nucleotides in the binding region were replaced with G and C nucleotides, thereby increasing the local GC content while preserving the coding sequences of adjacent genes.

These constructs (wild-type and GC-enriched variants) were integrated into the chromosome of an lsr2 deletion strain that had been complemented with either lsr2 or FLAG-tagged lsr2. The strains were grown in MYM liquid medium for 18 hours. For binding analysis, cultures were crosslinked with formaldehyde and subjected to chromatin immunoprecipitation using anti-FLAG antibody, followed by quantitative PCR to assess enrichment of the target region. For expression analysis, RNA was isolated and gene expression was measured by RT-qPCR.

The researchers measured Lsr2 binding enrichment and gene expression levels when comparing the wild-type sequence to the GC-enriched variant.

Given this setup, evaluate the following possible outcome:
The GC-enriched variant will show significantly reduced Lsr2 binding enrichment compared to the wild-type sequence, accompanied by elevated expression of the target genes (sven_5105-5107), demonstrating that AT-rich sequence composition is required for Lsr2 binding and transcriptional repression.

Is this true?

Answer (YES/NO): YES